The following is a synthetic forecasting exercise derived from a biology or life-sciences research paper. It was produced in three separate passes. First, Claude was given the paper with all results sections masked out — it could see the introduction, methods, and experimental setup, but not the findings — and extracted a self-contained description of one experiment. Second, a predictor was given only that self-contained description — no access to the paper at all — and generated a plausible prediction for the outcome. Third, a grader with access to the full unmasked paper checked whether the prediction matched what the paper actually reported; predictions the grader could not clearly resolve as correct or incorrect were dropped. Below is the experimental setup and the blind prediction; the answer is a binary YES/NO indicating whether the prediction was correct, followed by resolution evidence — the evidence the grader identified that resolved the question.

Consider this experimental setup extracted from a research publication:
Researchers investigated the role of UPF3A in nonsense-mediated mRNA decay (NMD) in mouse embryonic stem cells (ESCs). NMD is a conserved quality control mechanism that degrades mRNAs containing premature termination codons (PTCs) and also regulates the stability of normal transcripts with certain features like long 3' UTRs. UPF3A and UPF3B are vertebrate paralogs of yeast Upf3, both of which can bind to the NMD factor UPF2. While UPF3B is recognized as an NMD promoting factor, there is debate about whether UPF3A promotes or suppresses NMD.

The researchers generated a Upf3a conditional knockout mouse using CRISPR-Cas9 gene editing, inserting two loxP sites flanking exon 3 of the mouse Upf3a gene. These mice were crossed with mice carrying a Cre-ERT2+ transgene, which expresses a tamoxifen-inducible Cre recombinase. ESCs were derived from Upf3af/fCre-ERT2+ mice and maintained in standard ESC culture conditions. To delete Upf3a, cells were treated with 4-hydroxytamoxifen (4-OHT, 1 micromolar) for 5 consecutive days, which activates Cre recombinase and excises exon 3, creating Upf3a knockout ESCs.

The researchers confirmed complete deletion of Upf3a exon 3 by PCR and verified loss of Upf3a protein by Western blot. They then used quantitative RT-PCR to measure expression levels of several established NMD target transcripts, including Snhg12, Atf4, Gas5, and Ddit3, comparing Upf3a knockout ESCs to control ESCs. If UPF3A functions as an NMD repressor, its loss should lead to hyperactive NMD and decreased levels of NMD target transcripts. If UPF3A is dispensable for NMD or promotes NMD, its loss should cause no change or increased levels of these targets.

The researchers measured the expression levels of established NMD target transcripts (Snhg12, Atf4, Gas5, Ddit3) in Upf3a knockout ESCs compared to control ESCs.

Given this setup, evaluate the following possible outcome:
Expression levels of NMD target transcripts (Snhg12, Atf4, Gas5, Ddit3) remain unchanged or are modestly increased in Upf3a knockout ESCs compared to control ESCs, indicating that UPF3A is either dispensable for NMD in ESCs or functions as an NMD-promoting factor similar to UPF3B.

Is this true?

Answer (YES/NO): YES